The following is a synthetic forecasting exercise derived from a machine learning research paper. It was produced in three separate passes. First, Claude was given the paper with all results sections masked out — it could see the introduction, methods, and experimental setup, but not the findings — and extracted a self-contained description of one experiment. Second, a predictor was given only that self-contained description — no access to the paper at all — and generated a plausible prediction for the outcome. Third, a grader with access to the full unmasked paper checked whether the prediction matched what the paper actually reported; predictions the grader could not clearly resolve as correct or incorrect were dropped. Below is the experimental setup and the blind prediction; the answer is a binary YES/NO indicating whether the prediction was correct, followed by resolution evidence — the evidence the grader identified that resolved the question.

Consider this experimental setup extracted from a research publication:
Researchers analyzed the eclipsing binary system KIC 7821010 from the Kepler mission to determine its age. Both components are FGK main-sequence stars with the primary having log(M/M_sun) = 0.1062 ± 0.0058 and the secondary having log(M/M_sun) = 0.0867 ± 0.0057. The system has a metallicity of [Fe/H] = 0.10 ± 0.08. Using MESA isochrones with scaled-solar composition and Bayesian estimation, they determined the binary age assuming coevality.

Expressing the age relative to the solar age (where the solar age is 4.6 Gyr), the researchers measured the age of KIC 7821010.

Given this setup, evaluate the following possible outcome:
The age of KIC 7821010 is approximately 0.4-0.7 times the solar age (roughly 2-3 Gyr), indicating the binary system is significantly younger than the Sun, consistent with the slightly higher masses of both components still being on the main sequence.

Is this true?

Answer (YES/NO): NO